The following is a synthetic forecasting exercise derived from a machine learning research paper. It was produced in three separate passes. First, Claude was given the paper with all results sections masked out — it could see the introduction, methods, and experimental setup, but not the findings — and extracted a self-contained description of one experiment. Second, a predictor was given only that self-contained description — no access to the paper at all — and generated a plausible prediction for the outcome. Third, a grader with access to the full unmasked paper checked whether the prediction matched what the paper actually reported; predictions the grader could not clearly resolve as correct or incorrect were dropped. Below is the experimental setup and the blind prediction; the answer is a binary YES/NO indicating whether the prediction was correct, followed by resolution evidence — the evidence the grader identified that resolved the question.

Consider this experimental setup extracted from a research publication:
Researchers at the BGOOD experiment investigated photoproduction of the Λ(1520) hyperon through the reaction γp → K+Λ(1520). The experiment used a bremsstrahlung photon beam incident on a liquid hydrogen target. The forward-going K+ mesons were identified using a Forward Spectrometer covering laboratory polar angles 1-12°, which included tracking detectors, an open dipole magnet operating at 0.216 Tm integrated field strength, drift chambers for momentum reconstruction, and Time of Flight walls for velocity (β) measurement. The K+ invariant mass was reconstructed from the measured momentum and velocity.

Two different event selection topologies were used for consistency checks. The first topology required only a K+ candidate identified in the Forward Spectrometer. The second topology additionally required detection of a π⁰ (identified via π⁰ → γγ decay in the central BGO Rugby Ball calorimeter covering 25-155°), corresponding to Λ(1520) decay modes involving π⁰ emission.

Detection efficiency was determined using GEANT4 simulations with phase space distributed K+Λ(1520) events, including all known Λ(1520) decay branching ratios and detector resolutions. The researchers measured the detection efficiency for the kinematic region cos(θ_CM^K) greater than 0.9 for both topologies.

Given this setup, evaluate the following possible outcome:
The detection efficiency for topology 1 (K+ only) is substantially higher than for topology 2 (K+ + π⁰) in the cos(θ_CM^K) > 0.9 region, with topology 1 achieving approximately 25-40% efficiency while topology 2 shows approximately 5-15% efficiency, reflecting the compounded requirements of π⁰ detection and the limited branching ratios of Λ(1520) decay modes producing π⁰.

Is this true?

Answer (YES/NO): NO